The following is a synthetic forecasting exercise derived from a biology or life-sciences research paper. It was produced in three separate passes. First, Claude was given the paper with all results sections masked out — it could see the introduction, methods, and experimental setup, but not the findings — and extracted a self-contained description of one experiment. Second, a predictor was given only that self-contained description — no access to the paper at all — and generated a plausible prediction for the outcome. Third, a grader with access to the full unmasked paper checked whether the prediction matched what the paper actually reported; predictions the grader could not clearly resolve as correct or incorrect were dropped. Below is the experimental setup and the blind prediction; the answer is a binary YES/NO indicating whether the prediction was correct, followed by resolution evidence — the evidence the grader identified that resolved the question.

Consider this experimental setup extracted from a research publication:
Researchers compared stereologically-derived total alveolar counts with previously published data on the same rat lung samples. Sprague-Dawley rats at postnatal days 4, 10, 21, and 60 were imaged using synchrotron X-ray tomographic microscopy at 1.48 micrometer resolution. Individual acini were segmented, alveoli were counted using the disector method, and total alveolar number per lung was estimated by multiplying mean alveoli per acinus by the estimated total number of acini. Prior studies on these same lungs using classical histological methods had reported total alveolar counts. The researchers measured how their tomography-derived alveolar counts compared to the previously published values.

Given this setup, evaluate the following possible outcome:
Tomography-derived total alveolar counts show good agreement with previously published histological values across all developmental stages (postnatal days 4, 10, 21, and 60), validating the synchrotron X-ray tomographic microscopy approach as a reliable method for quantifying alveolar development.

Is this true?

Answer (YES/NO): NO